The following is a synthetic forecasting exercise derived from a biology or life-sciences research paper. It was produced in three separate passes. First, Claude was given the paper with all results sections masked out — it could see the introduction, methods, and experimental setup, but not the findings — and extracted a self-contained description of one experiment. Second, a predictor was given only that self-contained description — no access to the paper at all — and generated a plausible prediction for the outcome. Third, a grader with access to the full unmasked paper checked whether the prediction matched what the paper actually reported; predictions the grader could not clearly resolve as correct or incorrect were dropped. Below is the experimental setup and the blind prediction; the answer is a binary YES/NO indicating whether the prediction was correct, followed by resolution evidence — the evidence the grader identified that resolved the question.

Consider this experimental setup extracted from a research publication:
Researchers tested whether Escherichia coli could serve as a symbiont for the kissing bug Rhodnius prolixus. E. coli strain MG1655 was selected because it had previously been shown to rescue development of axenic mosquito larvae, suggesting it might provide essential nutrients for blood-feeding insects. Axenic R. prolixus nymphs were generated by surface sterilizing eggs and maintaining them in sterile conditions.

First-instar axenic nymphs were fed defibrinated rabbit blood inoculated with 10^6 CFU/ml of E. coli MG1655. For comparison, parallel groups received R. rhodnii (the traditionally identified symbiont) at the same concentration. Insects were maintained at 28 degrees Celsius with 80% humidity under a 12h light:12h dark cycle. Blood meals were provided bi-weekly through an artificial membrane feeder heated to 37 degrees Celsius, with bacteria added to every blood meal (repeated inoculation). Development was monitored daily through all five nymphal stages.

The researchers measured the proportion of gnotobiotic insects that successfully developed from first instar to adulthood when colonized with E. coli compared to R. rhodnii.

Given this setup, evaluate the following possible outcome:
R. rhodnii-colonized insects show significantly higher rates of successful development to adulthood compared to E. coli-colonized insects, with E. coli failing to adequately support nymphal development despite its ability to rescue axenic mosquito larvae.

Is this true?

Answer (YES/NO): NO